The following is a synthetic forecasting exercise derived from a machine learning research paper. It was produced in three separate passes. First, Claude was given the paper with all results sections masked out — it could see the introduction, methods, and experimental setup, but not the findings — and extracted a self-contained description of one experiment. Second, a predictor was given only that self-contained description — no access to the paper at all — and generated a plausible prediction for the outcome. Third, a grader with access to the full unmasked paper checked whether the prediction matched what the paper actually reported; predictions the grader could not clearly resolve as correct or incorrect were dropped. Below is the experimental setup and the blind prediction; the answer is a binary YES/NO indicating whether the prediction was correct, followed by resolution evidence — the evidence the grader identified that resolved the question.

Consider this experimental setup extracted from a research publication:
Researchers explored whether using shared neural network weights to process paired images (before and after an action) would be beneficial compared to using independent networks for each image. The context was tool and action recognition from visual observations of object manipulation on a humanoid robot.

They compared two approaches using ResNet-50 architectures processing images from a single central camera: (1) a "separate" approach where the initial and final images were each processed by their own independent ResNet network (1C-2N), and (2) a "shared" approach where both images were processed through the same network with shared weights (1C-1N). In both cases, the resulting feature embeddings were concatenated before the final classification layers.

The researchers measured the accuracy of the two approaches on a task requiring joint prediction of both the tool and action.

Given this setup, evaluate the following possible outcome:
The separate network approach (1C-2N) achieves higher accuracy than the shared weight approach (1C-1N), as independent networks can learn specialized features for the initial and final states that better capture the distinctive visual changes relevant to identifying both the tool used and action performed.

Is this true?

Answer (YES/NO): NO